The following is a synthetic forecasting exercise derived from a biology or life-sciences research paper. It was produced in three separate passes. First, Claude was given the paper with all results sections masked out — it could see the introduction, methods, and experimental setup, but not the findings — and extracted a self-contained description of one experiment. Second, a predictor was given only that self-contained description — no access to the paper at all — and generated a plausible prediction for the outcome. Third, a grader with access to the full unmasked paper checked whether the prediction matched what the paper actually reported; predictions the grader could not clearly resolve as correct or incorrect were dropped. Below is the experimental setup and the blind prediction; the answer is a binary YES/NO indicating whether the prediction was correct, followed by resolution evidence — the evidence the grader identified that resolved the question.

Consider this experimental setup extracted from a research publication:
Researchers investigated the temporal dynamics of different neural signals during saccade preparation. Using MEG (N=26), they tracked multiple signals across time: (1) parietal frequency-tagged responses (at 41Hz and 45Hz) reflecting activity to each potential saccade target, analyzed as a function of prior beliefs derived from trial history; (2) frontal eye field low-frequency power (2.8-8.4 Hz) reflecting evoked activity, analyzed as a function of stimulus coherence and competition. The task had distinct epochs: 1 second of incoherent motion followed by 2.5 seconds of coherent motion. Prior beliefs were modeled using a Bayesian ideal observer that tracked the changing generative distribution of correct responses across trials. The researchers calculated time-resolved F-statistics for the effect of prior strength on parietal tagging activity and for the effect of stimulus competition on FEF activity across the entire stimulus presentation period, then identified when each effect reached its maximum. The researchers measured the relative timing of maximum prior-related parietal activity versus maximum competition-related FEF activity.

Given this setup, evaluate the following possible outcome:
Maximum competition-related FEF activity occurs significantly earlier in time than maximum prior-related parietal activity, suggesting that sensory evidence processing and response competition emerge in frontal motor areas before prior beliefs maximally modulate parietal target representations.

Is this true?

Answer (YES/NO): NO